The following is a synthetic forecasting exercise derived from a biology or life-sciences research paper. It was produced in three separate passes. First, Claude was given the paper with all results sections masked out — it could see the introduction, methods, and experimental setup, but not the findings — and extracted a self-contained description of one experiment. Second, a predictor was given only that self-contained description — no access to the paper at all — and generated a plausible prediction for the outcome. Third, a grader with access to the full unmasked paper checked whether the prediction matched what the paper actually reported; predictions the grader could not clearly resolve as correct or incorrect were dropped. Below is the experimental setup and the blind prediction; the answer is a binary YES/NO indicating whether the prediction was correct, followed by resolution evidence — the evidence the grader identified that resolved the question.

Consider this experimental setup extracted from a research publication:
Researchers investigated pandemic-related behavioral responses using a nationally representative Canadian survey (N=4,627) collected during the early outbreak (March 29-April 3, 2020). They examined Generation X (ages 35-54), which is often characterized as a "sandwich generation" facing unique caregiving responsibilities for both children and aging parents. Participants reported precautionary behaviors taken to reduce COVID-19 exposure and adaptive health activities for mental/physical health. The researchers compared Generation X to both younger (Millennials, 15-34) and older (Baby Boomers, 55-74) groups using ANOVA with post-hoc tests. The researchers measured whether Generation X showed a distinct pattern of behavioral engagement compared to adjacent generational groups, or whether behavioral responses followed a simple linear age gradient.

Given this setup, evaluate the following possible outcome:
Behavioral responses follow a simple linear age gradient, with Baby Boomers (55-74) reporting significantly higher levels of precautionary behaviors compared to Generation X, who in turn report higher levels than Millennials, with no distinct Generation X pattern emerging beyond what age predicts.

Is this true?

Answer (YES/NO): NO